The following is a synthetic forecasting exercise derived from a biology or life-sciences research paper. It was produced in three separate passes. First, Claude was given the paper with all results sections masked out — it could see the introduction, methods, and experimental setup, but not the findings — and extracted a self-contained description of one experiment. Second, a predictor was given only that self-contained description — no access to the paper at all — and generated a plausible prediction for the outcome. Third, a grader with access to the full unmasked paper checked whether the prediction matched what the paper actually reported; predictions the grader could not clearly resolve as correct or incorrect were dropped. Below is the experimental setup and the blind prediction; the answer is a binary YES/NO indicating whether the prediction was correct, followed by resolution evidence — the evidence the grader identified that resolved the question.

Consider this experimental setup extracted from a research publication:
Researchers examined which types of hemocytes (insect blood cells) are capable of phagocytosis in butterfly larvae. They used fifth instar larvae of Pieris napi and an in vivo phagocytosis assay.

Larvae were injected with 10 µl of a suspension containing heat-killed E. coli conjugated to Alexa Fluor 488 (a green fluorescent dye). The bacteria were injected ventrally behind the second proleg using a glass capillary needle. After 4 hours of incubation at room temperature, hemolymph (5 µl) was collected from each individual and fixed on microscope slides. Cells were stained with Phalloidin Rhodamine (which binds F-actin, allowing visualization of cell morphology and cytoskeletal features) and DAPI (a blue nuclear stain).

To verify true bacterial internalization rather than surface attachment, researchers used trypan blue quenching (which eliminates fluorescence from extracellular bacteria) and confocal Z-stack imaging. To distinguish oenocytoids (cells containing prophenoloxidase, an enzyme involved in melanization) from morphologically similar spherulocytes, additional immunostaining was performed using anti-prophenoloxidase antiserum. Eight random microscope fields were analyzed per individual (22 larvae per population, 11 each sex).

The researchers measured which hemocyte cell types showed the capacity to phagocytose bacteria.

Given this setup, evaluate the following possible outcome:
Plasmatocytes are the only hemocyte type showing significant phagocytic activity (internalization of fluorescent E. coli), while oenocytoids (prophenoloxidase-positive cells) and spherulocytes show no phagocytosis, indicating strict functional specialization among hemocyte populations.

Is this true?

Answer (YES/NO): NO